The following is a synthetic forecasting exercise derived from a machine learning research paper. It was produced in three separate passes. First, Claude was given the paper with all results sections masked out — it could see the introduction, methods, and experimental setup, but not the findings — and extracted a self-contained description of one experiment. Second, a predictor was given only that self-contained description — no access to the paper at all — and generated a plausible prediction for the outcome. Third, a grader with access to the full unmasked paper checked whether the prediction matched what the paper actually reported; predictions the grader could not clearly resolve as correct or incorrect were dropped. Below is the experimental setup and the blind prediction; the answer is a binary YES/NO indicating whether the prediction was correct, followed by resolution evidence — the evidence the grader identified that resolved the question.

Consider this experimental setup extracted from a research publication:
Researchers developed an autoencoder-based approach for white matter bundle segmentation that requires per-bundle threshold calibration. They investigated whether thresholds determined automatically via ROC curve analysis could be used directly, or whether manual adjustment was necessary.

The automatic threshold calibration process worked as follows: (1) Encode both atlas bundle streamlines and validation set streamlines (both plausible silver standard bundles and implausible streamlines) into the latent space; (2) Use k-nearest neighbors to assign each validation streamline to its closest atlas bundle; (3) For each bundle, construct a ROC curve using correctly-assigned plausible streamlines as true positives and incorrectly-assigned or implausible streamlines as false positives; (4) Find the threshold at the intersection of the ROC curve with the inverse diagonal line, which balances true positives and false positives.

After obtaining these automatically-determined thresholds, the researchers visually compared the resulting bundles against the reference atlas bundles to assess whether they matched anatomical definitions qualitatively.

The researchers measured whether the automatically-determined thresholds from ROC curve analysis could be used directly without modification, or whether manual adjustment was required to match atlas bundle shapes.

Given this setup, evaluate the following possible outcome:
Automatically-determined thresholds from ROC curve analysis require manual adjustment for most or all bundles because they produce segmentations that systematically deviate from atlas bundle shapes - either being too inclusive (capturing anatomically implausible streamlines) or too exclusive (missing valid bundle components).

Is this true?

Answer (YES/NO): NO